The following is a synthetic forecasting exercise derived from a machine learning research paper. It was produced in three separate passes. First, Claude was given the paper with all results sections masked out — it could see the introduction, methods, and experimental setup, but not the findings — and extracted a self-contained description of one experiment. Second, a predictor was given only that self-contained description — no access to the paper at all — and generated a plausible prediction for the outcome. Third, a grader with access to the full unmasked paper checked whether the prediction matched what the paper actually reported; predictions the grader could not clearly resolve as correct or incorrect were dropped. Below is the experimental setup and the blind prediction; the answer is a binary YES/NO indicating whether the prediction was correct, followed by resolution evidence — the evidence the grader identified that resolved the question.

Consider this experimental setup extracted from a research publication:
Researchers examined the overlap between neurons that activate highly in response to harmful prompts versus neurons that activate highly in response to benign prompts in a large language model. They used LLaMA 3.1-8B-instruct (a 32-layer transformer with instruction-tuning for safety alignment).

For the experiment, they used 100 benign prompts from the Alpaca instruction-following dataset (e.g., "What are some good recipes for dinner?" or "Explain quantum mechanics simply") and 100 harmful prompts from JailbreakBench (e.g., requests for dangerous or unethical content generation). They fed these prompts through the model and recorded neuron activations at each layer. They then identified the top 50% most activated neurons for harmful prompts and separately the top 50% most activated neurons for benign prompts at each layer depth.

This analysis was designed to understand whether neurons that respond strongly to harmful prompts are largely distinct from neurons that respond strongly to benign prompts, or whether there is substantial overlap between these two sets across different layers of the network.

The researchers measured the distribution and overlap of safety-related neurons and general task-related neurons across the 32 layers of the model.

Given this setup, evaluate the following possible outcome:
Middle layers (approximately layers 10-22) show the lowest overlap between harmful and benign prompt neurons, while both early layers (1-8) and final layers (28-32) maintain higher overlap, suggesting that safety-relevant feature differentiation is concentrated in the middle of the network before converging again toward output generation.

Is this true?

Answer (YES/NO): NO